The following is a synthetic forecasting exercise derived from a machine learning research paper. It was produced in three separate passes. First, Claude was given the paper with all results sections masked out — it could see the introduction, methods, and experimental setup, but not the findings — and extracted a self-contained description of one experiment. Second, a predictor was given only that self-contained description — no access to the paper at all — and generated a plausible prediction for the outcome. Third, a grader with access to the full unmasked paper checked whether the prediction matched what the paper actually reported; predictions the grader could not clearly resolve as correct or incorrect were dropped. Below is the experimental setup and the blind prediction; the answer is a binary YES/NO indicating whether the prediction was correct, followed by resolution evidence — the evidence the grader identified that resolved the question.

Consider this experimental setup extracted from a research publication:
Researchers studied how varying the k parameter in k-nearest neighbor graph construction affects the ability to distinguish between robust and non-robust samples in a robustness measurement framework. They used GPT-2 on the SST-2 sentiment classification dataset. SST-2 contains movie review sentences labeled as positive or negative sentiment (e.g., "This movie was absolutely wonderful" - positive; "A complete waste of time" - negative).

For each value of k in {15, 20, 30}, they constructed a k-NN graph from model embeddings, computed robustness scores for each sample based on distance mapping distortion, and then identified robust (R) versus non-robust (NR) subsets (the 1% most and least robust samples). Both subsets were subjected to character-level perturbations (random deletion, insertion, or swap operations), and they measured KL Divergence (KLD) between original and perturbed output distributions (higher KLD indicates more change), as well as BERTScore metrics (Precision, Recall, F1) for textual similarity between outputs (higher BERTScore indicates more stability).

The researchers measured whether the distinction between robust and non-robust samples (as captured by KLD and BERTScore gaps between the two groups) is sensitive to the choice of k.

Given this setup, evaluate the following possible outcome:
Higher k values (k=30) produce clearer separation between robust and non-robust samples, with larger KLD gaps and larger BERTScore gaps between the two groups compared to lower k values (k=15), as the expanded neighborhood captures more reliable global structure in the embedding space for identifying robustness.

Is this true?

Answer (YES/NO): NO